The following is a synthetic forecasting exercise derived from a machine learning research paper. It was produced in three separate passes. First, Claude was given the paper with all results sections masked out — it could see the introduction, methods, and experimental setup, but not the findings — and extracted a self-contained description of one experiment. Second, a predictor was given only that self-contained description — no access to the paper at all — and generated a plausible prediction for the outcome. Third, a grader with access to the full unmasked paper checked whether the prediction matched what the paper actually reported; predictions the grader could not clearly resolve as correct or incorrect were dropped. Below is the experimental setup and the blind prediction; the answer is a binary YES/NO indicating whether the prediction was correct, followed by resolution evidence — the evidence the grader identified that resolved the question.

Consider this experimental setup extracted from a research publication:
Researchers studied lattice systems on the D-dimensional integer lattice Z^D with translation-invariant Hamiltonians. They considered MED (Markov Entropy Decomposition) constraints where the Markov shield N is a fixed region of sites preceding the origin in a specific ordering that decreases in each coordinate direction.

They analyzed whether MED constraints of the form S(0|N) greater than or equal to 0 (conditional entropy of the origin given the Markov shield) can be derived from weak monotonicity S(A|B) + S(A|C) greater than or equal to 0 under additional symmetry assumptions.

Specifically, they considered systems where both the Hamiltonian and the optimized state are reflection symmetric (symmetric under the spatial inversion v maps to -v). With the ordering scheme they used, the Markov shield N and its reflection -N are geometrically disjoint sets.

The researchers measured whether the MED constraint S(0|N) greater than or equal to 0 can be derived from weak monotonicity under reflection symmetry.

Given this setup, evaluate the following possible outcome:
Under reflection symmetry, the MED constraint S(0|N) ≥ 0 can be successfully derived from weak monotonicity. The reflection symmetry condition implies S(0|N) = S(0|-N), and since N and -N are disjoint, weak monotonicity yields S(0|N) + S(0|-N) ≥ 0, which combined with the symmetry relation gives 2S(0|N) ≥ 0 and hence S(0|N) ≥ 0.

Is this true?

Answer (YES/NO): YES